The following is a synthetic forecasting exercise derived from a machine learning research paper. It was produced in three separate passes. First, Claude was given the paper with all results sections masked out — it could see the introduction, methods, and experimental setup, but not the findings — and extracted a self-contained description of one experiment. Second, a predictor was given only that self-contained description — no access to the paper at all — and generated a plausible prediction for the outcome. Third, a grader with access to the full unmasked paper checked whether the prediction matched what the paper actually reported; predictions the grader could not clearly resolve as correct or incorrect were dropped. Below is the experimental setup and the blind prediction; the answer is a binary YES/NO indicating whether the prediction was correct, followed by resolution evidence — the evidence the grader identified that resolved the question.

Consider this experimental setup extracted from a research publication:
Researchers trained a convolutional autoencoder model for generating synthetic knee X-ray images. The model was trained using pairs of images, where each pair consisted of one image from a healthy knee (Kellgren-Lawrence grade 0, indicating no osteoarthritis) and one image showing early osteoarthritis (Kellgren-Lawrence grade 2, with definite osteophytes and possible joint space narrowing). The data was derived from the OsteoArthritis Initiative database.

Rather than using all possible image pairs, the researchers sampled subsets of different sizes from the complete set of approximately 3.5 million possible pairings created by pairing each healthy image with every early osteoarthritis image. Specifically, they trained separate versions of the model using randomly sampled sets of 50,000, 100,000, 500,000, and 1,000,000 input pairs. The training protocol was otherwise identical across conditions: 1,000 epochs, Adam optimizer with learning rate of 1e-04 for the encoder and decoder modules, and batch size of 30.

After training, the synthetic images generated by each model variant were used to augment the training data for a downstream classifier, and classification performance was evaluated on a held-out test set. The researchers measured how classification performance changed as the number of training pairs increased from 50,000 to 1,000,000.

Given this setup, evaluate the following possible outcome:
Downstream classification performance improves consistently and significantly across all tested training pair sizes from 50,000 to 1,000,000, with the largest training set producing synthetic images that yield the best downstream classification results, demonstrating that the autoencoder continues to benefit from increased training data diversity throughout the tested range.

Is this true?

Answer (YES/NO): NO